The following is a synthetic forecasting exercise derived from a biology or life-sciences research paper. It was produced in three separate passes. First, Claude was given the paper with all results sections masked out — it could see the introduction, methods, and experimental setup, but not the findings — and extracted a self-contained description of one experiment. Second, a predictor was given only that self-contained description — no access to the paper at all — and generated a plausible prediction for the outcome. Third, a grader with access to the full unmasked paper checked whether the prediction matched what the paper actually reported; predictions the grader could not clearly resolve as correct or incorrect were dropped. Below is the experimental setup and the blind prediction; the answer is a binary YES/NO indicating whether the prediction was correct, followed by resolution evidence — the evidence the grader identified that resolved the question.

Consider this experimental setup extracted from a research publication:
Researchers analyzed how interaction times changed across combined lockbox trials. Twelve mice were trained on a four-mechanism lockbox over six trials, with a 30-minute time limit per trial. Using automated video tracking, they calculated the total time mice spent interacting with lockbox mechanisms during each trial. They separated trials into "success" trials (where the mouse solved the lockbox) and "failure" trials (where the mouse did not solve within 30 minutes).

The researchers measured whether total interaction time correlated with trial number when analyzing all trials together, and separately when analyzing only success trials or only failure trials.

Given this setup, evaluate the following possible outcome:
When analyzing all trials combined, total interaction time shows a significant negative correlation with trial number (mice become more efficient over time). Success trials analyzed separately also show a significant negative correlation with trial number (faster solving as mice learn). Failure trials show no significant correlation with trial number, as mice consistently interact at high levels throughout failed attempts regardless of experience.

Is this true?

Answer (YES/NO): NO